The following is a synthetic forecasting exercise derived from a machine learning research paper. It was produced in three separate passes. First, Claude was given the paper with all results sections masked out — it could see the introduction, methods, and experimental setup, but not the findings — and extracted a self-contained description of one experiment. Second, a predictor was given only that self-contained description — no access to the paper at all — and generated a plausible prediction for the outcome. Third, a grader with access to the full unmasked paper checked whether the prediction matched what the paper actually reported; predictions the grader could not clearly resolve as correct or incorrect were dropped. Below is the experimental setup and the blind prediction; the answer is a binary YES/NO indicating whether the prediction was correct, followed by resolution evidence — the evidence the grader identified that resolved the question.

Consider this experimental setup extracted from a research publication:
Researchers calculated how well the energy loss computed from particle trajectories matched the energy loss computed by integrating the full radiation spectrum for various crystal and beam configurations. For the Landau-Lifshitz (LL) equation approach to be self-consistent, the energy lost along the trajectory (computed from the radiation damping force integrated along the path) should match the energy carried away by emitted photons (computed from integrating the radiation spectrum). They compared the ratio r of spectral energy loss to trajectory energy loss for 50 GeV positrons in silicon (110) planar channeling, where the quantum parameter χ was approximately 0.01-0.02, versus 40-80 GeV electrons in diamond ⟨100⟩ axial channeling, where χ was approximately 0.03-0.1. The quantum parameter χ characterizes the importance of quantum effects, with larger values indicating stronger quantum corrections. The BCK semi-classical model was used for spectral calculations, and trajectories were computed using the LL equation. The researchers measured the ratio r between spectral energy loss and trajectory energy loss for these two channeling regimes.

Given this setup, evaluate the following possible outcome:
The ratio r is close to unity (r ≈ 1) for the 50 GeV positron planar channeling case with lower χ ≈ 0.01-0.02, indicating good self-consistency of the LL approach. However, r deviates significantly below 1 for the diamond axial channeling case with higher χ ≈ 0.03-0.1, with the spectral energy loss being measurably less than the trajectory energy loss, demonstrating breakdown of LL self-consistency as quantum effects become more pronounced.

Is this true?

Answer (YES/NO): NO